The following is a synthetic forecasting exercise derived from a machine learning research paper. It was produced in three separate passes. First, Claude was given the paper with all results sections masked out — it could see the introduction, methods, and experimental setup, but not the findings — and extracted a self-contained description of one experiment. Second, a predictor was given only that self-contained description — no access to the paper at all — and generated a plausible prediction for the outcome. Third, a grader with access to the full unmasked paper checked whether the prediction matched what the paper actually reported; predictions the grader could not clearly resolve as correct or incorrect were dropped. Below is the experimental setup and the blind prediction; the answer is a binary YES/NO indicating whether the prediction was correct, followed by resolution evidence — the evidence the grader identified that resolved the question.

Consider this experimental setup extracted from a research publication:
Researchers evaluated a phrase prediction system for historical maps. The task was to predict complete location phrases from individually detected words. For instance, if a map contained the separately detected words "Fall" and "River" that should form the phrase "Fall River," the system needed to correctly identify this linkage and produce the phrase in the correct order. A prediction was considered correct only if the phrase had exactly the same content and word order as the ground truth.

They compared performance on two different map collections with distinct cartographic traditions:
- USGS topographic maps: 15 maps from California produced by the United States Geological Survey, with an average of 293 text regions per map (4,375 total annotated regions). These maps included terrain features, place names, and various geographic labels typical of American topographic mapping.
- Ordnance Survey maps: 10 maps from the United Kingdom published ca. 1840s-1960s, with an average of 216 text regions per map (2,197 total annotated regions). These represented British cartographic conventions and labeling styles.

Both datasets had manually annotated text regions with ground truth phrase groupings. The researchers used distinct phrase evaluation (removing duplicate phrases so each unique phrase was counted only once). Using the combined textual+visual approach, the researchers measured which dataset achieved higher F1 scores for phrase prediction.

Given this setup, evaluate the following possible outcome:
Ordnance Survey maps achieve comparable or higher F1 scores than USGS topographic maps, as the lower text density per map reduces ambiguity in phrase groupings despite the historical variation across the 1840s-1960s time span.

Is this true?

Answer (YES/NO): YES